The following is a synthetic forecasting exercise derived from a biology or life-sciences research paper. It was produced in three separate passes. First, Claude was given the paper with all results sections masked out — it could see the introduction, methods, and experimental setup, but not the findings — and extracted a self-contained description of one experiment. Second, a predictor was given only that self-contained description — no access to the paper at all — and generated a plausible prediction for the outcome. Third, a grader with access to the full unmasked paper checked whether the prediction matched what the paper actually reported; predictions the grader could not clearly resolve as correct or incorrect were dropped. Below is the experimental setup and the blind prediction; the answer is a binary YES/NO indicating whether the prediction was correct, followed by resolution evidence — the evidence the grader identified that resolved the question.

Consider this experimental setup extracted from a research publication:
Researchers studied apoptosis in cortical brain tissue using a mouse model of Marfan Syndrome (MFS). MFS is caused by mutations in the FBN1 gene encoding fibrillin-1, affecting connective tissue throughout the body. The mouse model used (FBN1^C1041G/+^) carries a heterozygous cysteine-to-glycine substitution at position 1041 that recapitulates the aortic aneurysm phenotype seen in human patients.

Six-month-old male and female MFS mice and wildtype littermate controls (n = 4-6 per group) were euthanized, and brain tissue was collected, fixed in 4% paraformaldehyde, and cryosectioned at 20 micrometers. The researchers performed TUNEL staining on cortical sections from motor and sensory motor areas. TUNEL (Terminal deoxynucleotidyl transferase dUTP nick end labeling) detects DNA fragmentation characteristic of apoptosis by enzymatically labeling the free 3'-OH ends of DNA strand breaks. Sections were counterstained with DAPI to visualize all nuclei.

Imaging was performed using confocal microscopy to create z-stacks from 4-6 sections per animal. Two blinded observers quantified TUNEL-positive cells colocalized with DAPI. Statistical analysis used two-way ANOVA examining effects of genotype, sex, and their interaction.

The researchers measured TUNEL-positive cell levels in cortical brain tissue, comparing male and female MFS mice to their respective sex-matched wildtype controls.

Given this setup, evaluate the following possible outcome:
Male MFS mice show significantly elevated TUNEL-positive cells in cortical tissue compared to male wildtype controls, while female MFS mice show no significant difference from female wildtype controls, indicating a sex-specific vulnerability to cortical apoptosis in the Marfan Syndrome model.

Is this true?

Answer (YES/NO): NO